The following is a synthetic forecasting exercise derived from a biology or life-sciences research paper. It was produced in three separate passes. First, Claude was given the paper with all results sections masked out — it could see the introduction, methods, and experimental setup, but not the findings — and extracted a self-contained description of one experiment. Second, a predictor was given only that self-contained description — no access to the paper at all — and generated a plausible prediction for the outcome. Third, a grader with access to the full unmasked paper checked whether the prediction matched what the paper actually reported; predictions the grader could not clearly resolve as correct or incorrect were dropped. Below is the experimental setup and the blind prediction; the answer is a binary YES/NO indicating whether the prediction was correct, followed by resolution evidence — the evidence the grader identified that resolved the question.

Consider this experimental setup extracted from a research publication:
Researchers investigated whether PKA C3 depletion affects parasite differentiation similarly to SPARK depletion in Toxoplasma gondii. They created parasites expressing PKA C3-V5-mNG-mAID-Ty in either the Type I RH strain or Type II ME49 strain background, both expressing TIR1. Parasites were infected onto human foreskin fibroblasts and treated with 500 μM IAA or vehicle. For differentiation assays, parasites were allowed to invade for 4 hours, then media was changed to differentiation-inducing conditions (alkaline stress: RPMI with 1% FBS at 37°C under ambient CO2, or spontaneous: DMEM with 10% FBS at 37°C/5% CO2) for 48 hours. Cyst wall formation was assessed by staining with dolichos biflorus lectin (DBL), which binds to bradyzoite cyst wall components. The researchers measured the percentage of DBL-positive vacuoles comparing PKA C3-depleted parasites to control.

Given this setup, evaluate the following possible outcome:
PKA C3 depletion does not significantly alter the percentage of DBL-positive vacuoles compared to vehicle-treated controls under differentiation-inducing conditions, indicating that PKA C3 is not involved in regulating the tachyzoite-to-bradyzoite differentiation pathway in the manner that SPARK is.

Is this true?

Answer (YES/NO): NO